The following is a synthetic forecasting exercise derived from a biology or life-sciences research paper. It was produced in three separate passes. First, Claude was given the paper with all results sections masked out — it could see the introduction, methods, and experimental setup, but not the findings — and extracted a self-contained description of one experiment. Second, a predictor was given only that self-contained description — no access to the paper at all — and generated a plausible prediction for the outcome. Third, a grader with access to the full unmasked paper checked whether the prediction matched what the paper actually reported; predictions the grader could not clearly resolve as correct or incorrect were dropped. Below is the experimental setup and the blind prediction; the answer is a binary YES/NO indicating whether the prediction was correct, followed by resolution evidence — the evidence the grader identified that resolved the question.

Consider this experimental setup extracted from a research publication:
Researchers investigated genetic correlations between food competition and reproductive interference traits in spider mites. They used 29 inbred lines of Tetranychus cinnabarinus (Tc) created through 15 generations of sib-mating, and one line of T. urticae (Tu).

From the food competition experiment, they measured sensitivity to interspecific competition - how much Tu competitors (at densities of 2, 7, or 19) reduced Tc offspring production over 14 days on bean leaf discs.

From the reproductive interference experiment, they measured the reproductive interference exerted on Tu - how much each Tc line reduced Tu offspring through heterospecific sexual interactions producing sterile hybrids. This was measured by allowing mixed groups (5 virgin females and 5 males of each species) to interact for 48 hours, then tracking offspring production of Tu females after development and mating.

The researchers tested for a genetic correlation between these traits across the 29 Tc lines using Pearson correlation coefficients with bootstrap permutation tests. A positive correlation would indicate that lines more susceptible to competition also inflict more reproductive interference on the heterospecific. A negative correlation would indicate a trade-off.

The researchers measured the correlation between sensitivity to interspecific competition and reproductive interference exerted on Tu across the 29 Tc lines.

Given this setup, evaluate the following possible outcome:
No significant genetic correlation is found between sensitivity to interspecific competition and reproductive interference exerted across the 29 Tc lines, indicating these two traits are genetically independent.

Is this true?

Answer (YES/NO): YES